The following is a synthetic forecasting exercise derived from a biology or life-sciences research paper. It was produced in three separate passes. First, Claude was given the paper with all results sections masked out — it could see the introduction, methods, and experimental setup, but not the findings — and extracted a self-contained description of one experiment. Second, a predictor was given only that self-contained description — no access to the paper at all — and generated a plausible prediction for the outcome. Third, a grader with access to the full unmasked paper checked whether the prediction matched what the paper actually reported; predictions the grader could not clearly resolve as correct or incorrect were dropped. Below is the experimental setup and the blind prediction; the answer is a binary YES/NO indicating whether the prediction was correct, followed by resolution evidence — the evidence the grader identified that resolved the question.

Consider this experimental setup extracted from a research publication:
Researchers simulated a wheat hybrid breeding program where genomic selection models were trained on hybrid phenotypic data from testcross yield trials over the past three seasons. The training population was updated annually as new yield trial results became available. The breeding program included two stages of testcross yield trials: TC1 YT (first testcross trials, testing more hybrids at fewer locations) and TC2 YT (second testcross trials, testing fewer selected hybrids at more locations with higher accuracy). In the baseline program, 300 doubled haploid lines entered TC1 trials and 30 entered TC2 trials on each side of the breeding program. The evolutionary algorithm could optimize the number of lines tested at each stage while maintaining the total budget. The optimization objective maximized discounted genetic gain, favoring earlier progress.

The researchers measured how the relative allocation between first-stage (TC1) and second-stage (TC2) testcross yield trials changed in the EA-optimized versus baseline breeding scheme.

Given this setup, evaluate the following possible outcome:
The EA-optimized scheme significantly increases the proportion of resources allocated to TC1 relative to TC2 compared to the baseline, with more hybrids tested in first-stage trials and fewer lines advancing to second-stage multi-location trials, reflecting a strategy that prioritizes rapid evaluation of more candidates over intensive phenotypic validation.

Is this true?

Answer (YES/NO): NO